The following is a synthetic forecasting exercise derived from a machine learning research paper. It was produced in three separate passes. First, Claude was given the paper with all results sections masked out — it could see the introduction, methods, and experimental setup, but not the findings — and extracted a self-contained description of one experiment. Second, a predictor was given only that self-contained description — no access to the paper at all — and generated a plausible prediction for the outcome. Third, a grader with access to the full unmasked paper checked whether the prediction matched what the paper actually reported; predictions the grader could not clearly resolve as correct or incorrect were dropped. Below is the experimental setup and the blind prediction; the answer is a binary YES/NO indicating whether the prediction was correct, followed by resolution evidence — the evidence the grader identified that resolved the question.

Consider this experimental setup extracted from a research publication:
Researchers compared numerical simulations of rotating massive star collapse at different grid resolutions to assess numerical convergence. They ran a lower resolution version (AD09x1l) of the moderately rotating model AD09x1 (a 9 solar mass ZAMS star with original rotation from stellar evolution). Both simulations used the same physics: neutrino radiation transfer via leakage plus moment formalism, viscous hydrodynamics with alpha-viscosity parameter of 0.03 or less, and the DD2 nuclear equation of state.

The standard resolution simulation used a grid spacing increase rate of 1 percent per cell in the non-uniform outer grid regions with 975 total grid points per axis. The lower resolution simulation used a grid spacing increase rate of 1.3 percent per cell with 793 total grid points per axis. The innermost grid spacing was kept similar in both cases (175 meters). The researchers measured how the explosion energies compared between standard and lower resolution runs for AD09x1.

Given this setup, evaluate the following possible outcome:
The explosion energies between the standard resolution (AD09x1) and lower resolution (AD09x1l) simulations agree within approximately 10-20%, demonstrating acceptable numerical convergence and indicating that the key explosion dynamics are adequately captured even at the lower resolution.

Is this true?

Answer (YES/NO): YES